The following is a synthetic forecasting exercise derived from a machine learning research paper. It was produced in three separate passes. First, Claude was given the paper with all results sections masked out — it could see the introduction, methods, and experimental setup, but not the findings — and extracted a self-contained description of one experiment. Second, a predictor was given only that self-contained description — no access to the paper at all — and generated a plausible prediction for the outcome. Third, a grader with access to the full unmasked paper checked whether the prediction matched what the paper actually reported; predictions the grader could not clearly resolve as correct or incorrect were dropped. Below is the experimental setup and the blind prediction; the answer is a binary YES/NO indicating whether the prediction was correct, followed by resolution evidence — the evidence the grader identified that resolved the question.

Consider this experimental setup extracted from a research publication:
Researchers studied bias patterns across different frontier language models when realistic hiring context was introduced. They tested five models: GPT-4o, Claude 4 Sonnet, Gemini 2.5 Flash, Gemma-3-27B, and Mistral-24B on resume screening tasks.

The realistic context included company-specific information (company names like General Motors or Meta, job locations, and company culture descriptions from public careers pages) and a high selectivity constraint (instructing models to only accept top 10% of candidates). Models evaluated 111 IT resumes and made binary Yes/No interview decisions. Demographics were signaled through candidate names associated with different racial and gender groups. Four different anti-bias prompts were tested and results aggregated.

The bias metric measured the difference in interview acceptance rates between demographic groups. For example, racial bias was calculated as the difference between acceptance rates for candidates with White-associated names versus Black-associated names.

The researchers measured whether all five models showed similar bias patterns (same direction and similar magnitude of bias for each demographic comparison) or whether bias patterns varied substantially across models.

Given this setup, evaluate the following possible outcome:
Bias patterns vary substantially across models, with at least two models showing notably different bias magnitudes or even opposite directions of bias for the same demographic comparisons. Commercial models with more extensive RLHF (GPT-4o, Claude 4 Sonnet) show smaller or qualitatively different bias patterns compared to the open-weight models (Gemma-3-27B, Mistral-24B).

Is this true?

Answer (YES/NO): NO